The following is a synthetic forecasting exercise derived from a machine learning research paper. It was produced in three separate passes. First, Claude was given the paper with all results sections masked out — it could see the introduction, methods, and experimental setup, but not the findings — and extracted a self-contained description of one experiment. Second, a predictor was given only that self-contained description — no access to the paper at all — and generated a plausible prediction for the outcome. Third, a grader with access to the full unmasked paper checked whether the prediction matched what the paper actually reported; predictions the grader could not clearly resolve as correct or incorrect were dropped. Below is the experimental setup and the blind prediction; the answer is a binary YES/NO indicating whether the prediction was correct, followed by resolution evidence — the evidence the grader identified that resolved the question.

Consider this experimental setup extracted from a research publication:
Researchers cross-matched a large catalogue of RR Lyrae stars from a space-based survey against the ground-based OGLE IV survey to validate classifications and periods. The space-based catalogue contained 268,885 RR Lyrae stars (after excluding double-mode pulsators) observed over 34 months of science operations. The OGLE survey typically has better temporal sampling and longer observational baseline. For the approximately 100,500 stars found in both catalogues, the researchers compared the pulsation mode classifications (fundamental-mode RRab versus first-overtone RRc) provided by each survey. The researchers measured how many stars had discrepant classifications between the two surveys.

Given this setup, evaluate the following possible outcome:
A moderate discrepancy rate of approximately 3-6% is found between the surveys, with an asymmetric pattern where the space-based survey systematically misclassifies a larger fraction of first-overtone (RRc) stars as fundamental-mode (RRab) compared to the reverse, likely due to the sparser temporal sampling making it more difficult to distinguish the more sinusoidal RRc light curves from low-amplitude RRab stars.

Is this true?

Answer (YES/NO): NO